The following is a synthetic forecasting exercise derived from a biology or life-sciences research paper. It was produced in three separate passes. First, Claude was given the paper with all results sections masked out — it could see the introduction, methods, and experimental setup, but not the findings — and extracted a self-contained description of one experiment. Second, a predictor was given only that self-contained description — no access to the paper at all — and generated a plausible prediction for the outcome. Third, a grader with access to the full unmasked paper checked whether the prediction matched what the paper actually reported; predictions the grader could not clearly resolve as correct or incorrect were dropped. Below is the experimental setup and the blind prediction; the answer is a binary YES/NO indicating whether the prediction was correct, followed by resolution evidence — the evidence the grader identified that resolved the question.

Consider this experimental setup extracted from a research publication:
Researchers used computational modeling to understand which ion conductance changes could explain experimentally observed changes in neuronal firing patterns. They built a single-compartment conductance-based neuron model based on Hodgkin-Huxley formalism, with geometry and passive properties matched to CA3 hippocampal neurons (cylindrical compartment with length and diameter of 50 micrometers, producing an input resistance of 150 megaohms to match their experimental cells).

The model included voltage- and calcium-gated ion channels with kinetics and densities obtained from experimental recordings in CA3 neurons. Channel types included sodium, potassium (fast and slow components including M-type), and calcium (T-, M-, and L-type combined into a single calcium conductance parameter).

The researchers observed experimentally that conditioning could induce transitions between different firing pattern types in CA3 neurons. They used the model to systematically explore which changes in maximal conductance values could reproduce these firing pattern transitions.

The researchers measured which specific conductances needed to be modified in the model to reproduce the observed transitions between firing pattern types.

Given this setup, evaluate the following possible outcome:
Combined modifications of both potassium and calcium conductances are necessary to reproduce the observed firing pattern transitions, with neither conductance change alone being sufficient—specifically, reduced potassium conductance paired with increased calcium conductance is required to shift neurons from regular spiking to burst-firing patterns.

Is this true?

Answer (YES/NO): NO